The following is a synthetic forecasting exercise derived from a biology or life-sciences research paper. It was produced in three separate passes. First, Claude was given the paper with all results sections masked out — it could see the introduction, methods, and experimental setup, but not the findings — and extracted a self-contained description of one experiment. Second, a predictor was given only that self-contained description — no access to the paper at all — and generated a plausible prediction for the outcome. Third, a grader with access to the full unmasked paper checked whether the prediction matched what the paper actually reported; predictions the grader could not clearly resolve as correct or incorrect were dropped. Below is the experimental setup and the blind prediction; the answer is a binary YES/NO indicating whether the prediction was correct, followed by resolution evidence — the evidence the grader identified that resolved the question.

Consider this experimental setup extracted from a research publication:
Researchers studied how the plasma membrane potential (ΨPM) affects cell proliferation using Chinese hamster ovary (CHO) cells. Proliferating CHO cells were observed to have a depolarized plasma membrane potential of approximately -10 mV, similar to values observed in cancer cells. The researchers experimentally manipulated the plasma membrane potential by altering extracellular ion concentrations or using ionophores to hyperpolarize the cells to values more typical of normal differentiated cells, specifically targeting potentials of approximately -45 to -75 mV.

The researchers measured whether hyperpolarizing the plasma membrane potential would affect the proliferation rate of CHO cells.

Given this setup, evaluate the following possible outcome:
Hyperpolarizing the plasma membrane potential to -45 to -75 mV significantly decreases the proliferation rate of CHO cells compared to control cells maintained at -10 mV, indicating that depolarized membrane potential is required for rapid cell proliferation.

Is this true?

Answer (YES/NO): YES